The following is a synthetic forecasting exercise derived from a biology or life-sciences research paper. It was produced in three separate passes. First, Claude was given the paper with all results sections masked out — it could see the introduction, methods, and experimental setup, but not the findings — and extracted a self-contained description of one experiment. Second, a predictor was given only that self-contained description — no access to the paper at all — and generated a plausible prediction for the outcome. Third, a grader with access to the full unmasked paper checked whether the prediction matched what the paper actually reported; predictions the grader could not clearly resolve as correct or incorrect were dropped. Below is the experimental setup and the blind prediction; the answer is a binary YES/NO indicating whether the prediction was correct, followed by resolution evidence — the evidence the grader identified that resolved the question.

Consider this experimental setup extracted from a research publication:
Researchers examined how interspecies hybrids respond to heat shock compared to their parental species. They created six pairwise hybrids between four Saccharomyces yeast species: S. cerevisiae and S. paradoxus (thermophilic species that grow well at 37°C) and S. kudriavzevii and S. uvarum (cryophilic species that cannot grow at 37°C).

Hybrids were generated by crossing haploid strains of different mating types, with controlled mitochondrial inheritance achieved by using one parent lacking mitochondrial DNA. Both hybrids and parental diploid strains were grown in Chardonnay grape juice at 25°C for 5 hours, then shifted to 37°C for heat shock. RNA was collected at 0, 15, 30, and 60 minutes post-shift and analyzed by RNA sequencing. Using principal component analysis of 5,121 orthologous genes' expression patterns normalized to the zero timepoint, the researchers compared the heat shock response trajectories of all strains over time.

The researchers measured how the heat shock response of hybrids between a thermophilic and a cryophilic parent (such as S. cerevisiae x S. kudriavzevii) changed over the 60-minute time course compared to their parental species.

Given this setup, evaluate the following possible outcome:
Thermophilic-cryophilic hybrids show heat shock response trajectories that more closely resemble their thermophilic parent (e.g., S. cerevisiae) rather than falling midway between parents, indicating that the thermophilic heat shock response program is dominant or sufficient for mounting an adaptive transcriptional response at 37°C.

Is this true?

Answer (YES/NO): NO